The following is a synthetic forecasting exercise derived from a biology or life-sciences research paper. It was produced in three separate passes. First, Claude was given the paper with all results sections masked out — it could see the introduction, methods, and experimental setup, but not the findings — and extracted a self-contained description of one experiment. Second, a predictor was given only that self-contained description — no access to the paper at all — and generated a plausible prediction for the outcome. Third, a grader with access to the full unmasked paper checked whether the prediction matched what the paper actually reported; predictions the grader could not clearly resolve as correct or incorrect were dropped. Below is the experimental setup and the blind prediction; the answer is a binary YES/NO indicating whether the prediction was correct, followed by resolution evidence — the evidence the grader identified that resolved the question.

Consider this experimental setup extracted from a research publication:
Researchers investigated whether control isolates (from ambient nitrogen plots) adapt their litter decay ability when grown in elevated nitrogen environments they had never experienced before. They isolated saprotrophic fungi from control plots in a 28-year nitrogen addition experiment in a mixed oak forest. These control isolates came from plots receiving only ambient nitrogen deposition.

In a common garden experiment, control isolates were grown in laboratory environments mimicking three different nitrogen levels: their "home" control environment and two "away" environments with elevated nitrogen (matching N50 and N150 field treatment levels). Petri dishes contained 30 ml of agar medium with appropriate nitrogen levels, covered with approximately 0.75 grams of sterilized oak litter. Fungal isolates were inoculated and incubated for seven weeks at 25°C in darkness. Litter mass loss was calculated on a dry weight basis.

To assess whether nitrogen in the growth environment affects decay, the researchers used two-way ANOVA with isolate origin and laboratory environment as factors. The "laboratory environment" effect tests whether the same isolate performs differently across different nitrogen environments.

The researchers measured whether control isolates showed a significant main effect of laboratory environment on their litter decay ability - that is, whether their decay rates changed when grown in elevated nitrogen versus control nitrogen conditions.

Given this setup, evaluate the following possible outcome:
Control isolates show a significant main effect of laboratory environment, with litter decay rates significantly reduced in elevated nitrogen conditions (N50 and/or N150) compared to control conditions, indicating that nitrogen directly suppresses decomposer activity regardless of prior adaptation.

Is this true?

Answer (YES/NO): NO